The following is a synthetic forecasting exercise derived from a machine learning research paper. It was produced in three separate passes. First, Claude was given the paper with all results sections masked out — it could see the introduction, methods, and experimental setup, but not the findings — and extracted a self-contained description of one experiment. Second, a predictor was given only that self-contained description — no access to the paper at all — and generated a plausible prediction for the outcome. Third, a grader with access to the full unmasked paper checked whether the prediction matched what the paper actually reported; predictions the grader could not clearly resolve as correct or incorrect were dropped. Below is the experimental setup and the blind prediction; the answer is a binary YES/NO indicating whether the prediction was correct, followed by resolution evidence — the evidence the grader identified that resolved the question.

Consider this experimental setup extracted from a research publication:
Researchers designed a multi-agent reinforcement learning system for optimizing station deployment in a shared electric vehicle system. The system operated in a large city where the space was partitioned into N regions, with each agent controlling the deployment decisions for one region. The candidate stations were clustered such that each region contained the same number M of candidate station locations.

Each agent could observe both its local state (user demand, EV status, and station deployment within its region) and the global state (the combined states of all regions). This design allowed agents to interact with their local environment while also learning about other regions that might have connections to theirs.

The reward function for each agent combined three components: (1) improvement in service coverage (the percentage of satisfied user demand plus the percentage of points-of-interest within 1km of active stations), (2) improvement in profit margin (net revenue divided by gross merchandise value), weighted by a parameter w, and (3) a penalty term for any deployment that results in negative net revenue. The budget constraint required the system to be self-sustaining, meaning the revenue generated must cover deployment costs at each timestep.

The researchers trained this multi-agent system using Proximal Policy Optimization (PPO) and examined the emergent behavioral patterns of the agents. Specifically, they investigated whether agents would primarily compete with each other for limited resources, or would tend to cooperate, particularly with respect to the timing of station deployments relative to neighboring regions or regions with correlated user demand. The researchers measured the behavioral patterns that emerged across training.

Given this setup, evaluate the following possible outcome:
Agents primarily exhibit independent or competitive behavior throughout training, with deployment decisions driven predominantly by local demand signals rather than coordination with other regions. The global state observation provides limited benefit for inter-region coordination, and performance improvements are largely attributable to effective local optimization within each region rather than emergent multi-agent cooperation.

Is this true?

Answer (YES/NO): NO